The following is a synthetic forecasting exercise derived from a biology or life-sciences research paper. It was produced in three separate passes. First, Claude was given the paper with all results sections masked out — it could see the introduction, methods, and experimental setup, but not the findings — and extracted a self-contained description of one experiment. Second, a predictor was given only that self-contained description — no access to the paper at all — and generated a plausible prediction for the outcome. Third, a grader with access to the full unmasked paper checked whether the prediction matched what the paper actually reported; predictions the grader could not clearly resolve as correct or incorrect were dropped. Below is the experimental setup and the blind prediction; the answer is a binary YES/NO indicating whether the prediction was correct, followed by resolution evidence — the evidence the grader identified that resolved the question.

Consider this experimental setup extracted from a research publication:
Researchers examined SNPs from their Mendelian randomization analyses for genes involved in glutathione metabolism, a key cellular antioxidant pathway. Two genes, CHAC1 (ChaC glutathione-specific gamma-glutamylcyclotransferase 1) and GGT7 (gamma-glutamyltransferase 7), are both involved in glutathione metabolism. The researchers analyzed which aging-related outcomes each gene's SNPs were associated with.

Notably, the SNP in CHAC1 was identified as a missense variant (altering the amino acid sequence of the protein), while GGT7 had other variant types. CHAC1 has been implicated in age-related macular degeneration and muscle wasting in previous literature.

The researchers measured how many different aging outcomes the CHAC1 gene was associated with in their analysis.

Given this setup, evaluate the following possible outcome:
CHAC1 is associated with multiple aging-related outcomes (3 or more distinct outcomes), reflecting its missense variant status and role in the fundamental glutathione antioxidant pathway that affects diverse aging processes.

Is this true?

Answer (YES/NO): YES